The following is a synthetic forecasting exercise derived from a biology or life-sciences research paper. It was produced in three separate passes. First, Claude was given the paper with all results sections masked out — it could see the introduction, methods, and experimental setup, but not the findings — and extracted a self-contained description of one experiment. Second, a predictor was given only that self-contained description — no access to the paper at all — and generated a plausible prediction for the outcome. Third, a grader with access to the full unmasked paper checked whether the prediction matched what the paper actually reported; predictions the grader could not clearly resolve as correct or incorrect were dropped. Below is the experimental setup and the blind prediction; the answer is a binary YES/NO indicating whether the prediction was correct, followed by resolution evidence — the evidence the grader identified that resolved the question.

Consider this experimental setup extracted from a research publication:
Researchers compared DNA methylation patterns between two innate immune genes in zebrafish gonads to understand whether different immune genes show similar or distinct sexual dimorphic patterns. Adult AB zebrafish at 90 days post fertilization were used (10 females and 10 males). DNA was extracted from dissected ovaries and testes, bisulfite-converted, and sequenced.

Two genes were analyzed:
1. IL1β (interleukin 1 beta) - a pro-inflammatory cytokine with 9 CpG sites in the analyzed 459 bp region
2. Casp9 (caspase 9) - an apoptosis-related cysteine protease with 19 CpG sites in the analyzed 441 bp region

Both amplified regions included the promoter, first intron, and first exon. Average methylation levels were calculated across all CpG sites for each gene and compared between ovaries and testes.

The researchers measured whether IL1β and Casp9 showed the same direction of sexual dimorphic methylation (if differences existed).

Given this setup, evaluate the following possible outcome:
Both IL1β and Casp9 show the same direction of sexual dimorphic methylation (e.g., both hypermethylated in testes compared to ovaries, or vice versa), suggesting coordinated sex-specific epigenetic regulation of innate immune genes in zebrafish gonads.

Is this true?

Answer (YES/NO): YES